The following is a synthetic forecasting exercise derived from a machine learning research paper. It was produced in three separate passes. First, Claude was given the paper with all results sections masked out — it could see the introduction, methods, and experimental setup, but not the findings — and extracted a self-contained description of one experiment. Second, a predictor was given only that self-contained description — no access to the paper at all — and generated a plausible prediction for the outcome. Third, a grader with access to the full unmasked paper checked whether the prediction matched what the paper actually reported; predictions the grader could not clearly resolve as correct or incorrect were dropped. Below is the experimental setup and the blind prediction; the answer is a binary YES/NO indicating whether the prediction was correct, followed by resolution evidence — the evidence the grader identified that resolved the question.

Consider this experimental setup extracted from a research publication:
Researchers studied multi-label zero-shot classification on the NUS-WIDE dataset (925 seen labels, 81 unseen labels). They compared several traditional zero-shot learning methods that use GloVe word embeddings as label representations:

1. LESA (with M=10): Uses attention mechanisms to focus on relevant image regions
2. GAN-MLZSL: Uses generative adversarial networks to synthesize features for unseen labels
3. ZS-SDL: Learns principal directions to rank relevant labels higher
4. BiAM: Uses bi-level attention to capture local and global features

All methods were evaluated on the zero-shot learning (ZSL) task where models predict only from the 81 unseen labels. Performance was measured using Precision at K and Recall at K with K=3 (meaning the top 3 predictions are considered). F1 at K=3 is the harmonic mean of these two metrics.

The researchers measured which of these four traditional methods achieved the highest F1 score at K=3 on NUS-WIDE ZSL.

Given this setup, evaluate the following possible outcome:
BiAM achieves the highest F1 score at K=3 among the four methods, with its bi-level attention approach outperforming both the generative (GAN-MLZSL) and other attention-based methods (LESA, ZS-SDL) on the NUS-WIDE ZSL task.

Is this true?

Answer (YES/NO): NO